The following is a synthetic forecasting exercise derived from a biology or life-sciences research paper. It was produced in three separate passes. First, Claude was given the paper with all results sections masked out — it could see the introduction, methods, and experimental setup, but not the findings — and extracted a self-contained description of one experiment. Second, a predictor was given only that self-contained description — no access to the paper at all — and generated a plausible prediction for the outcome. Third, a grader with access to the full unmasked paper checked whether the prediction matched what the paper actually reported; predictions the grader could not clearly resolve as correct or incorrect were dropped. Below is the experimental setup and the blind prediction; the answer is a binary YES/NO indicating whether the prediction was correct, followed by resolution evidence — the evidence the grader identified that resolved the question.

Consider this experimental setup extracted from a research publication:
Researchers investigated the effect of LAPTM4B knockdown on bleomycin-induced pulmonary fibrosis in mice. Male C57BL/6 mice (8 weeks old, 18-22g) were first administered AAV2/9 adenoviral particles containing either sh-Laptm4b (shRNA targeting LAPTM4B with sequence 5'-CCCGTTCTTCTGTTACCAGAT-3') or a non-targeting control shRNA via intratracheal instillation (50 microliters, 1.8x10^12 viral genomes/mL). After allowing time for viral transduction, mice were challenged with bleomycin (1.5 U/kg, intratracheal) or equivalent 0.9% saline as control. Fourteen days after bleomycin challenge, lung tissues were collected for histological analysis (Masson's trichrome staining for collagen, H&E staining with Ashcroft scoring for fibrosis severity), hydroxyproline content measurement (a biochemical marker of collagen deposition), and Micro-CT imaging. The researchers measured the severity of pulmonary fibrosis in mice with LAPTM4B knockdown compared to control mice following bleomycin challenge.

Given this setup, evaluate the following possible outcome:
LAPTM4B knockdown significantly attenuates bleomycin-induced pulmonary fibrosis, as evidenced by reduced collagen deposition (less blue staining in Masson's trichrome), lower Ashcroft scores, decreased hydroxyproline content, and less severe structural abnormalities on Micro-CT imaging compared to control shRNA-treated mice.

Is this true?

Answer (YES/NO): NO